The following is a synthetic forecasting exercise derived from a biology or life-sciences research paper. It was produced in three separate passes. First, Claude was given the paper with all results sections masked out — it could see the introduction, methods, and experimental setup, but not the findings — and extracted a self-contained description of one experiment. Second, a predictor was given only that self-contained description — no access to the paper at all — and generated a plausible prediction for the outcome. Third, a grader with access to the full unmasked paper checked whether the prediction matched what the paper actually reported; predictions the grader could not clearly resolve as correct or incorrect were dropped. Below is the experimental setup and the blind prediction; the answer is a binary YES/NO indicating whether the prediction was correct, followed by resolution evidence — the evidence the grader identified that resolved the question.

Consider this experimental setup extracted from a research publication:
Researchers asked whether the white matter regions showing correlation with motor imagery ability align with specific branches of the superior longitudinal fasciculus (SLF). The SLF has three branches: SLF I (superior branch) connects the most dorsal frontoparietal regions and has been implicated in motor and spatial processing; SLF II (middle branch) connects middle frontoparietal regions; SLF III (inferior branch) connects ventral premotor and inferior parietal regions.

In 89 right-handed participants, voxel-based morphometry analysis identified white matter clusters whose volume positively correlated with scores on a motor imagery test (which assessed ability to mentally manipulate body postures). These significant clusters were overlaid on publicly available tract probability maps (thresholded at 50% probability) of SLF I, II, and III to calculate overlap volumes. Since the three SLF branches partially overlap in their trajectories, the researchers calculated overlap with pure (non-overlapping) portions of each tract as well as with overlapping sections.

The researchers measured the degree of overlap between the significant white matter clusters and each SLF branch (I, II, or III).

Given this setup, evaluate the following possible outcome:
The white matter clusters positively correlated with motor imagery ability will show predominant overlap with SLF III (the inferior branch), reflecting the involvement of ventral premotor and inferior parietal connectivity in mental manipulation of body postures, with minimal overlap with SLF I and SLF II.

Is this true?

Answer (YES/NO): NO